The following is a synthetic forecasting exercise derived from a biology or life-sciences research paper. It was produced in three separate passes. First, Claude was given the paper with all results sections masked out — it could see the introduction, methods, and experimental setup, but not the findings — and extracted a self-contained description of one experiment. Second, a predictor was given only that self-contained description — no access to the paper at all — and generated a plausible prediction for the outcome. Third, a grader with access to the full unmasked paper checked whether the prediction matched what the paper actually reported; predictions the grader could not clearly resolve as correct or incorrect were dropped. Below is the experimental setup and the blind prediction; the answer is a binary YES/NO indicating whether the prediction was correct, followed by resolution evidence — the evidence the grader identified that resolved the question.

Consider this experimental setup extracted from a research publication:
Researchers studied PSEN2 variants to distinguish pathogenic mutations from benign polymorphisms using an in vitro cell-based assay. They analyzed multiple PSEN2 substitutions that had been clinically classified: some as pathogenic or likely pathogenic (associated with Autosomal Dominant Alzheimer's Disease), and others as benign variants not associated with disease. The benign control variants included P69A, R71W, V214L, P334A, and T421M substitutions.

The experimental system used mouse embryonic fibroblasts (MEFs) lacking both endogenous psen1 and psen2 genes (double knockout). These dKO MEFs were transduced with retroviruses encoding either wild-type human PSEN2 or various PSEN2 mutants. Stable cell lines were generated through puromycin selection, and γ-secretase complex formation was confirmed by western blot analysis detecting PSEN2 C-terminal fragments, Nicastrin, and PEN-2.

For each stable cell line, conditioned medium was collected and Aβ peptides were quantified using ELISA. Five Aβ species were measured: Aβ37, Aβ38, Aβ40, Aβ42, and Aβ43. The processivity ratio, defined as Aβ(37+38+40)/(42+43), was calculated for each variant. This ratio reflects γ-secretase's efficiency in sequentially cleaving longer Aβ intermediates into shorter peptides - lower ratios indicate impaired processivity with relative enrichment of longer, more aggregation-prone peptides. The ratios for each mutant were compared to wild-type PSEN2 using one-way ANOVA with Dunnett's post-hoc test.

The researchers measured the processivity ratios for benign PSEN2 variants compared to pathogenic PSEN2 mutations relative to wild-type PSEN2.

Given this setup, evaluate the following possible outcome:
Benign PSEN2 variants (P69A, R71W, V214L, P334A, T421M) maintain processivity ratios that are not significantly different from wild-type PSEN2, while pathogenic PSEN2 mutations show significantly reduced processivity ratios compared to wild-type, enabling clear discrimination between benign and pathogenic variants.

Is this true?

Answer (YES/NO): YES